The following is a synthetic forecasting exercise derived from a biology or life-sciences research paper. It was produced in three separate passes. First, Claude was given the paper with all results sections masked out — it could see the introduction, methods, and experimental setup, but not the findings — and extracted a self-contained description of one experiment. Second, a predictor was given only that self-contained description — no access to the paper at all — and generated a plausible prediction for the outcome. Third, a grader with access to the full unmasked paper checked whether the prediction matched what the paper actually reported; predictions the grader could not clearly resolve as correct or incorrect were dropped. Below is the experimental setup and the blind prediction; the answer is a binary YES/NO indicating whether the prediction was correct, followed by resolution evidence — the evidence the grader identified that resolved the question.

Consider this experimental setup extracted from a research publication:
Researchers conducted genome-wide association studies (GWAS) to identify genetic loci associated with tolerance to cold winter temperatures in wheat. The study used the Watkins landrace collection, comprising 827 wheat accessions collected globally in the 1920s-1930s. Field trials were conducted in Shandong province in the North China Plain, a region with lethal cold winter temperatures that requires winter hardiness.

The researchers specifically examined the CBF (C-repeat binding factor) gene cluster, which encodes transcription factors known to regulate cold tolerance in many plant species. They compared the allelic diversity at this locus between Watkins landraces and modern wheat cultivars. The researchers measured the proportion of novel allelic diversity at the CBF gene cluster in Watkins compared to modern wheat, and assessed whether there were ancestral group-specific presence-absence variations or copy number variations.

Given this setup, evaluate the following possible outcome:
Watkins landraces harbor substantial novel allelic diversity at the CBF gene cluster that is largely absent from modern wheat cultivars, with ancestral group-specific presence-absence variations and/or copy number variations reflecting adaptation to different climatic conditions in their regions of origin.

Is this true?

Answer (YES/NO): YES